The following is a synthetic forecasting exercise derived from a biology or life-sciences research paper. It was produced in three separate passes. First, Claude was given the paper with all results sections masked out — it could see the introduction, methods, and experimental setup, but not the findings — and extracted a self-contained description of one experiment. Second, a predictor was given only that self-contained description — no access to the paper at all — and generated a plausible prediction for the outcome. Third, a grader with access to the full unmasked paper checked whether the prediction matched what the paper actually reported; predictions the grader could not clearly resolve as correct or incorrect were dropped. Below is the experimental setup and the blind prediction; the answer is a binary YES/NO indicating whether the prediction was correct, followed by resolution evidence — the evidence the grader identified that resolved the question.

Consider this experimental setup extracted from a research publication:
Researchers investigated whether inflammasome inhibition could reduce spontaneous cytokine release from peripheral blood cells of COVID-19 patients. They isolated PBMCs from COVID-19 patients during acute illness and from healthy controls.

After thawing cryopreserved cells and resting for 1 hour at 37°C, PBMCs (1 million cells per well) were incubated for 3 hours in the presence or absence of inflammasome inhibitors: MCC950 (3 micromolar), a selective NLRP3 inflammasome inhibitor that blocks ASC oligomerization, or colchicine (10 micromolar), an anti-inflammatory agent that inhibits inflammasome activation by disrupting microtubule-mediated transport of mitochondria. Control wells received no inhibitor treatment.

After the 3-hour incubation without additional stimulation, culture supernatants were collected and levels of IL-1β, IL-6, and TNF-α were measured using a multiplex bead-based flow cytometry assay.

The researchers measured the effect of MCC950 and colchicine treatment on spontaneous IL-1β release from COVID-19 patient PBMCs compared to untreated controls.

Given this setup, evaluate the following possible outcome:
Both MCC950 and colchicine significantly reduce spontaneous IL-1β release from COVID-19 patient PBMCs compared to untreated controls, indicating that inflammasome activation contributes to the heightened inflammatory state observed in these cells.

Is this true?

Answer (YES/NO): NO